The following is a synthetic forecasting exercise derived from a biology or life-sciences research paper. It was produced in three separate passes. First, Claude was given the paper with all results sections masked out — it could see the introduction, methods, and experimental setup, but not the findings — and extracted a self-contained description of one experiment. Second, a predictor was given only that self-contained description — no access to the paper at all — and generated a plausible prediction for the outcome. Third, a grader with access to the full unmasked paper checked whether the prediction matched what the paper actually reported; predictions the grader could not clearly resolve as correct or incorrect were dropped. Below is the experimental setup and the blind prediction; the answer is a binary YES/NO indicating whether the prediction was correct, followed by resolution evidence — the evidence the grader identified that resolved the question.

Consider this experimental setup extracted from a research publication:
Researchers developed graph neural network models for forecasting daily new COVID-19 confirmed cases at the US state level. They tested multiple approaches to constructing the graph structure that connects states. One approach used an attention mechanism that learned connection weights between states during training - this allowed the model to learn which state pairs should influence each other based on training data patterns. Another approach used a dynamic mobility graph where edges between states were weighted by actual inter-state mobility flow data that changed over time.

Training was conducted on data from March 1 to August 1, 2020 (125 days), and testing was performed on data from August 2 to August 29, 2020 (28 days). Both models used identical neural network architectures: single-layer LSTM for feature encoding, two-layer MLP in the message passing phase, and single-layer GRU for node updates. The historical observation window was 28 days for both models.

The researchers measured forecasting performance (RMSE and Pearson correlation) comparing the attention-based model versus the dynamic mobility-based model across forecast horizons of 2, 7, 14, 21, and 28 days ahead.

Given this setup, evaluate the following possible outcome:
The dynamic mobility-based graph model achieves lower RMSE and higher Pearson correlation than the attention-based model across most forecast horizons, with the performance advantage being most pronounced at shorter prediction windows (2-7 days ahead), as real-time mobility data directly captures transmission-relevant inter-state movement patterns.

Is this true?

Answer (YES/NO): NO